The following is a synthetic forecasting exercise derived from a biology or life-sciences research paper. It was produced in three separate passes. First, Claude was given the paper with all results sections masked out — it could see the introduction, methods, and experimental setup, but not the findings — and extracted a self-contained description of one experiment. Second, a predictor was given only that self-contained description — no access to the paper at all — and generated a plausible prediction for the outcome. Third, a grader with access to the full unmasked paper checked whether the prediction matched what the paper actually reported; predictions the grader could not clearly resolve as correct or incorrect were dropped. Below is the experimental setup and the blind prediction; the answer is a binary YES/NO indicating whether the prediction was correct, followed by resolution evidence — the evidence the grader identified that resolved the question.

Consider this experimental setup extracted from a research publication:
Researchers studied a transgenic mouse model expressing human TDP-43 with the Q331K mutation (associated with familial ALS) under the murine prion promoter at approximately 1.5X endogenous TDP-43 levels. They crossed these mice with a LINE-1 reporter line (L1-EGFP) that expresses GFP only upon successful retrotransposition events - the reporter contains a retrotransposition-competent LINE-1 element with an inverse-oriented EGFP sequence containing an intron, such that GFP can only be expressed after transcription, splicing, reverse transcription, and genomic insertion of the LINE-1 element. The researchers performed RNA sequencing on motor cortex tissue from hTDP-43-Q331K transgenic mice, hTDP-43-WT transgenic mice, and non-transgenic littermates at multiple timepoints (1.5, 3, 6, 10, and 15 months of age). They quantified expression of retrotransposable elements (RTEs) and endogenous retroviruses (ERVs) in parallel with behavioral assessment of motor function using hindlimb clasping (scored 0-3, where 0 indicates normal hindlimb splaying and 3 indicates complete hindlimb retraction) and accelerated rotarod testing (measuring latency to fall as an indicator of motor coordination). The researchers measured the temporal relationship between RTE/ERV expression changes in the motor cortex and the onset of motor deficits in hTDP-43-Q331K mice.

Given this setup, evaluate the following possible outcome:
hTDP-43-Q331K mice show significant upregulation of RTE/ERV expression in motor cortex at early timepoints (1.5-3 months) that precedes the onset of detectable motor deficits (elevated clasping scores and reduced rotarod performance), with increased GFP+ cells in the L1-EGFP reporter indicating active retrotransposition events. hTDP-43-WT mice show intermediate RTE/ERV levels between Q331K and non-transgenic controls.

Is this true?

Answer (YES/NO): NO